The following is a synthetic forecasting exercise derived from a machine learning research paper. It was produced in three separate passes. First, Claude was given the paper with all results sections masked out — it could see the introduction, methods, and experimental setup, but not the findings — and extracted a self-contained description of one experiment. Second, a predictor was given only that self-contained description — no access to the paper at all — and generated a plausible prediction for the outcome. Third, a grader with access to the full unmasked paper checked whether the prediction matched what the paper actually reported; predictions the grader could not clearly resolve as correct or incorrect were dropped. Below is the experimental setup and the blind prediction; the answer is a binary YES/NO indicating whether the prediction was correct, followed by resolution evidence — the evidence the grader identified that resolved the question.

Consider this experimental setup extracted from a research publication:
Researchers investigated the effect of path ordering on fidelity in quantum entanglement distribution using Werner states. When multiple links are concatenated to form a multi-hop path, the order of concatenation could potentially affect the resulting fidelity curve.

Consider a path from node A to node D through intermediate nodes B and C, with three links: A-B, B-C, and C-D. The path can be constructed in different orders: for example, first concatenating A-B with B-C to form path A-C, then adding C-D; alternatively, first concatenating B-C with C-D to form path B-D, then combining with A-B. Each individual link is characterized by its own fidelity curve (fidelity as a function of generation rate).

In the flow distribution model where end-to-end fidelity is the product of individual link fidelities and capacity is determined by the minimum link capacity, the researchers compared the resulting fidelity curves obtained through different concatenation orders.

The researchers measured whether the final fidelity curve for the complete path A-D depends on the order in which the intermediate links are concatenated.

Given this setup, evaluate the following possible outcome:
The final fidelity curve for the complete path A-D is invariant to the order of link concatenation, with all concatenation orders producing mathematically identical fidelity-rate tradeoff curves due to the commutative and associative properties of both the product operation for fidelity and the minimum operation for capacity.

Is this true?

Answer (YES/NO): YES